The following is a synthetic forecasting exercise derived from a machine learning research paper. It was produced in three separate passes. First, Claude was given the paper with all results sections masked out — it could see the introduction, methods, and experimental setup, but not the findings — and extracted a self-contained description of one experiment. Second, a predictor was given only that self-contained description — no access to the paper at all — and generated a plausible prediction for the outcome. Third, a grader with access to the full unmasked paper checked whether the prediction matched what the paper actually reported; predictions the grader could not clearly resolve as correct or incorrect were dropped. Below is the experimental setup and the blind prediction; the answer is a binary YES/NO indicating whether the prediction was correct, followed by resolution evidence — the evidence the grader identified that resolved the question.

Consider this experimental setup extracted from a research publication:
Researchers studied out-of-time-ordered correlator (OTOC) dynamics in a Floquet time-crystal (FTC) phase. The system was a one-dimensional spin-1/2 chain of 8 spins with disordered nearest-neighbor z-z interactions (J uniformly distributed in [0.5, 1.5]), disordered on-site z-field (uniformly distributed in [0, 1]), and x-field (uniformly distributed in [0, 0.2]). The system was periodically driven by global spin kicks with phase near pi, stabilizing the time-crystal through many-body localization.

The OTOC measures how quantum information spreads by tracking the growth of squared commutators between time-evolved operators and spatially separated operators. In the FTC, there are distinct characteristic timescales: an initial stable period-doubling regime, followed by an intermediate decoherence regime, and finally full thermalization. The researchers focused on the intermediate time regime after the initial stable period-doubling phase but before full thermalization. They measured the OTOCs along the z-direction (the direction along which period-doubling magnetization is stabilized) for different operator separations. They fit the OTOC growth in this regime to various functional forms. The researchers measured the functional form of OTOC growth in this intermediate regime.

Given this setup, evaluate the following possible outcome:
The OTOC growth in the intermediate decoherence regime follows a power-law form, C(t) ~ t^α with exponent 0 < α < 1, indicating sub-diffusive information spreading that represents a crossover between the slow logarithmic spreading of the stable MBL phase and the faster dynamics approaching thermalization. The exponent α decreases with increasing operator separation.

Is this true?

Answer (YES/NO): NO